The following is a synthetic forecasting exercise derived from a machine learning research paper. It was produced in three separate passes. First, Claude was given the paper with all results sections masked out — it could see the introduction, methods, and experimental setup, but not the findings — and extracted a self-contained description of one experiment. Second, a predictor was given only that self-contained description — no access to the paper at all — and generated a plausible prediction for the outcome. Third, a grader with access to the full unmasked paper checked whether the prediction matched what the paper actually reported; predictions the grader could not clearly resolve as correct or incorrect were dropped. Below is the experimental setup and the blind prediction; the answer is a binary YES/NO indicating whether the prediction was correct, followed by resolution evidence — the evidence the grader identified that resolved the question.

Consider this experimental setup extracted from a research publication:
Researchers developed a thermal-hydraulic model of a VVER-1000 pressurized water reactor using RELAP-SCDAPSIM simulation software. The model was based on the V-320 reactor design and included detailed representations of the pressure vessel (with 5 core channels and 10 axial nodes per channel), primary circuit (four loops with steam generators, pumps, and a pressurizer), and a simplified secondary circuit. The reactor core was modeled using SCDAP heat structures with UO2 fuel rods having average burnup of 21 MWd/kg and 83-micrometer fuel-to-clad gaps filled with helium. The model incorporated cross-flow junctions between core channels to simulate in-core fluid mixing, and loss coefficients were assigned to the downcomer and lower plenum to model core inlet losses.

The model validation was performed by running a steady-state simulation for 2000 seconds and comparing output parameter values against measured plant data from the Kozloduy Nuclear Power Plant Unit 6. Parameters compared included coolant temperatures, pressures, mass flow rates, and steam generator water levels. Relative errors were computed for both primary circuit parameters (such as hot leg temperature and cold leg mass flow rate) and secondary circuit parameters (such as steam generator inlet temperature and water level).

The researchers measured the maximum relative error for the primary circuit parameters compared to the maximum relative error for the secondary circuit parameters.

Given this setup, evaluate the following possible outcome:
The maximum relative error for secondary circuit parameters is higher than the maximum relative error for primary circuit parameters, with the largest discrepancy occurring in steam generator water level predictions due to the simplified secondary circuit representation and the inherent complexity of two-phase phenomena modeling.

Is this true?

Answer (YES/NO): YES